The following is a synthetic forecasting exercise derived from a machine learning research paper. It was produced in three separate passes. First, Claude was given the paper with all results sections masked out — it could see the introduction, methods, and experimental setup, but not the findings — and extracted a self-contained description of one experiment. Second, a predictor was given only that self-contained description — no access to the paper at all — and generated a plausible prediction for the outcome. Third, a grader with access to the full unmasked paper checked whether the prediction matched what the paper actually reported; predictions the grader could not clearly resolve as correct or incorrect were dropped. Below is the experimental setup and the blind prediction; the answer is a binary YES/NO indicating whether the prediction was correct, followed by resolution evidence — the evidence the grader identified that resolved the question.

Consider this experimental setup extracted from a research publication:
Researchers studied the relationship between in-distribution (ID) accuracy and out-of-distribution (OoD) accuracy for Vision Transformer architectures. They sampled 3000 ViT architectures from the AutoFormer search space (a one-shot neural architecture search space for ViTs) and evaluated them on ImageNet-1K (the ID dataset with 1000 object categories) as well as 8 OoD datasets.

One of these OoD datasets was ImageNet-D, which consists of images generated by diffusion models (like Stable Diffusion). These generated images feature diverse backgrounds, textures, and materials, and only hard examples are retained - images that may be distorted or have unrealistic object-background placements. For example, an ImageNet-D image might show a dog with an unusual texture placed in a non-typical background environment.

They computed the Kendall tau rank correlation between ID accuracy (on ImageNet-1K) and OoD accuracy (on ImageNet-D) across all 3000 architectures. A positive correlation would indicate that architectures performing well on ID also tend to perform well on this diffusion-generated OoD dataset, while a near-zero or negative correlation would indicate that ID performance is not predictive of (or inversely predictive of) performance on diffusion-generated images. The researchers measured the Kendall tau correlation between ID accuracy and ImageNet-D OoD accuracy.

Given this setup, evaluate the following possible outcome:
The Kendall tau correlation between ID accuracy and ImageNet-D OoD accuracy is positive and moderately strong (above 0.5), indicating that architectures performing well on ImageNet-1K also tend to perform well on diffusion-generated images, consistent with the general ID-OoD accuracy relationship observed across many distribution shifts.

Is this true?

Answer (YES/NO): NO